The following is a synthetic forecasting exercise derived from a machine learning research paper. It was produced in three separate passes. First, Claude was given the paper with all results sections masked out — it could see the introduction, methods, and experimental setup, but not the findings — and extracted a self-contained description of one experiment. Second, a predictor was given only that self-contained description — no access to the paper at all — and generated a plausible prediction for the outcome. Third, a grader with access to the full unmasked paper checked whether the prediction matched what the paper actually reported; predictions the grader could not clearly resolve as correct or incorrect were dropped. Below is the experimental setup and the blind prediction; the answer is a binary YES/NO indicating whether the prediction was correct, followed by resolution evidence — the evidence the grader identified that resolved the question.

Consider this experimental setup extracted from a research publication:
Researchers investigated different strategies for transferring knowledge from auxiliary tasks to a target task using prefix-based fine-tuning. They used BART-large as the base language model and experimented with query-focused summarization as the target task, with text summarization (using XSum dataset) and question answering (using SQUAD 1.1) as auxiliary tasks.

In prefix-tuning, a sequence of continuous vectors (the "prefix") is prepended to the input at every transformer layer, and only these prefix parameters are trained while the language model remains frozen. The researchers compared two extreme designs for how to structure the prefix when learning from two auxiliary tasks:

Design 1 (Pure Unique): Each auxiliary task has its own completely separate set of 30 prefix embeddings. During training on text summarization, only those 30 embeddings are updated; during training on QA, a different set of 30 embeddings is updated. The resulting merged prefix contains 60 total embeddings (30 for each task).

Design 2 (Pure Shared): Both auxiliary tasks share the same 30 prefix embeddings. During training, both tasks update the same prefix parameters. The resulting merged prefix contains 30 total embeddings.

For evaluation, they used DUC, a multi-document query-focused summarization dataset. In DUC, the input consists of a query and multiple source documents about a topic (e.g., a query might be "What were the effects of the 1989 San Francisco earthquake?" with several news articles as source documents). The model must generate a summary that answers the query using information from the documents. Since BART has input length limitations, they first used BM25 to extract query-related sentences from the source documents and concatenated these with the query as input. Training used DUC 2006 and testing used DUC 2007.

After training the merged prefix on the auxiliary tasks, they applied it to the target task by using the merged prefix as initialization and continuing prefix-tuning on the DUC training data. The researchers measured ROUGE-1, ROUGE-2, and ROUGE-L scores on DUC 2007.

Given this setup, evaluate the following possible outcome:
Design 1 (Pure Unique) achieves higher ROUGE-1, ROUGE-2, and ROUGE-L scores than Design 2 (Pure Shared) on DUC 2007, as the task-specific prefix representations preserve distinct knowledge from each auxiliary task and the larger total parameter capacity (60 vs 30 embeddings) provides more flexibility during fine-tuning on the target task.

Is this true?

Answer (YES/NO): NO